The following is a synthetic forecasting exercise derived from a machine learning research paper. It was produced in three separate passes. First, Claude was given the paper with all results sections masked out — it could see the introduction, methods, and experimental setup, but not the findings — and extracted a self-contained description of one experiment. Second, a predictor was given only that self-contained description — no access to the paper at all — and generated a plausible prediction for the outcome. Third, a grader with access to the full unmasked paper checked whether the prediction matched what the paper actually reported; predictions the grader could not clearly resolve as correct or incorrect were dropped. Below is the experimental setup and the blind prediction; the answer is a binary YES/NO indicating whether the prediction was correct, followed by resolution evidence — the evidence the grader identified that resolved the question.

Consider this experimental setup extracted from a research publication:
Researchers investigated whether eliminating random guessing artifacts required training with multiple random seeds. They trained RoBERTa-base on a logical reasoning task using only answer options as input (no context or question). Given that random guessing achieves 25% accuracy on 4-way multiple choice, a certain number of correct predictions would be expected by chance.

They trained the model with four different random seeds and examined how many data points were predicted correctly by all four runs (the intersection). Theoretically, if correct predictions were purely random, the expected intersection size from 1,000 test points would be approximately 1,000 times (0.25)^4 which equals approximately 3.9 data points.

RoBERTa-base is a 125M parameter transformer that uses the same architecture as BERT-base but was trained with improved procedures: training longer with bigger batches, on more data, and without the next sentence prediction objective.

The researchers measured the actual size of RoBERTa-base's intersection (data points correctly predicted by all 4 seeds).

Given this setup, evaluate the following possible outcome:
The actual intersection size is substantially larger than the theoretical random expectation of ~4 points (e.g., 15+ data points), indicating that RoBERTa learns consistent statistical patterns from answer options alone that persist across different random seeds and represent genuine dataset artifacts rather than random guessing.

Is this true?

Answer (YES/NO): YES